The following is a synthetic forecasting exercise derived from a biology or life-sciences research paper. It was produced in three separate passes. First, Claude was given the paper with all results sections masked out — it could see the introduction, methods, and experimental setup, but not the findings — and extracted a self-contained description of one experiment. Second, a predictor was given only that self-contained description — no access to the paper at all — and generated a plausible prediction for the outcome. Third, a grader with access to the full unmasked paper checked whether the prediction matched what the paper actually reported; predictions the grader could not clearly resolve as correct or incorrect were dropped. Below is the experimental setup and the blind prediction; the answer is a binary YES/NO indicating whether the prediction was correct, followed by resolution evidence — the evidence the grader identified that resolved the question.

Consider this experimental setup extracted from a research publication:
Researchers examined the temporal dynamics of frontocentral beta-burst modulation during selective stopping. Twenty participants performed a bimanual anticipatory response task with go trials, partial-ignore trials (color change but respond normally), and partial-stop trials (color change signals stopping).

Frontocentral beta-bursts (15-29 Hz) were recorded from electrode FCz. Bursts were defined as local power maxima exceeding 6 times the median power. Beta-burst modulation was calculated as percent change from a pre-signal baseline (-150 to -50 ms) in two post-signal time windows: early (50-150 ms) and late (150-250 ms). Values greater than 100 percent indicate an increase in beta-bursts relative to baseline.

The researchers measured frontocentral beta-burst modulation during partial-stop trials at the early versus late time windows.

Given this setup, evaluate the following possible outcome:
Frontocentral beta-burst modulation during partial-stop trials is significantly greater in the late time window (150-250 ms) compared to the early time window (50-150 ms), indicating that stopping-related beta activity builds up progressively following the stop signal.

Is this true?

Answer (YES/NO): YES